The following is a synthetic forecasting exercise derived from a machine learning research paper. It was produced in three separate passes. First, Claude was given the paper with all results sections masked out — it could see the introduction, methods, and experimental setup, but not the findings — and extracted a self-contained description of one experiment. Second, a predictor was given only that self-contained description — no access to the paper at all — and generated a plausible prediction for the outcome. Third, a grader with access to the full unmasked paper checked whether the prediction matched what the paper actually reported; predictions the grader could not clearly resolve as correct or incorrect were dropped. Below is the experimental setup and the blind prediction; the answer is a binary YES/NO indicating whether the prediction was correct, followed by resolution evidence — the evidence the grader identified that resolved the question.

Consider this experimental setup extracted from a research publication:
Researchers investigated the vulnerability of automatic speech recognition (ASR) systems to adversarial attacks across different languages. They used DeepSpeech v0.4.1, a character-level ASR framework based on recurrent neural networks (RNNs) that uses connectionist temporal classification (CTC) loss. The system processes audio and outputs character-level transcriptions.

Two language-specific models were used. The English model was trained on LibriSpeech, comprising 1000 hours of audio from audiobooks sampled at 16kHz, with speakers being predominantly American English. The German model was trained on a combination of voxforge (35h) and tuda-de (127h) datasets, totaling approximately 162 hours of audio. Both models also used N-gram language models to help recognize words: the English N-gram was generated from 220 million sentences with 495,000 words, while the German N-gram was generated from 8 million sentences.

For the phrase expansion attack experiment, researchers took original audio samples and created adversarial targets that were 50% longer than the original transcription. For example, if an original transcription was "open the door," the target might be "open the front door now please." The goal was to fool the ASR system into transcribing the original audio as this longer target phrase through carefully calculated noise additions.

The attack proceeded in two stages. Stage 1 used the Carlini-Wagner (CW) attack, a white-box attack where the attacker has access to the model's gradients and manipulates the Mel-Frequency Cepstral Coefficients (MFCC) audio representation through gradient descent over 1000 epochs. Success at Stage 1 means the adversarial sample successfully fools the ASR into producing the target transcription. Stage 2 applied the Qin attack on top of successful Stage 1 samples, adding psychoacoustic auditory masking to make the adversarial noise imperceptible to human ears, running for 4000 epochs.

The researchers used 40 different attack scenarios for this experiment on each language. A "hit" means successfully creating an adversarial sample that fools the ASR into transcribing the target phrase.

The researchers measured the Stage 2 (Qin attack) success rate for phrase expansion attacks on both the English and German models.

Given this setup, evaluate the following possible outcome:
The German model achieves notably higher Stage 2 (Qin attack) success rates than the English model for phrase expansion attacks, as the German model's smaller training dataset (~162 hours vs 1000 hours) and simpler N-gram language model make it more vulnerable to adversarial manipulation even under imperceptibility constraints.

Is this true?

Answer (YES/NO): NO